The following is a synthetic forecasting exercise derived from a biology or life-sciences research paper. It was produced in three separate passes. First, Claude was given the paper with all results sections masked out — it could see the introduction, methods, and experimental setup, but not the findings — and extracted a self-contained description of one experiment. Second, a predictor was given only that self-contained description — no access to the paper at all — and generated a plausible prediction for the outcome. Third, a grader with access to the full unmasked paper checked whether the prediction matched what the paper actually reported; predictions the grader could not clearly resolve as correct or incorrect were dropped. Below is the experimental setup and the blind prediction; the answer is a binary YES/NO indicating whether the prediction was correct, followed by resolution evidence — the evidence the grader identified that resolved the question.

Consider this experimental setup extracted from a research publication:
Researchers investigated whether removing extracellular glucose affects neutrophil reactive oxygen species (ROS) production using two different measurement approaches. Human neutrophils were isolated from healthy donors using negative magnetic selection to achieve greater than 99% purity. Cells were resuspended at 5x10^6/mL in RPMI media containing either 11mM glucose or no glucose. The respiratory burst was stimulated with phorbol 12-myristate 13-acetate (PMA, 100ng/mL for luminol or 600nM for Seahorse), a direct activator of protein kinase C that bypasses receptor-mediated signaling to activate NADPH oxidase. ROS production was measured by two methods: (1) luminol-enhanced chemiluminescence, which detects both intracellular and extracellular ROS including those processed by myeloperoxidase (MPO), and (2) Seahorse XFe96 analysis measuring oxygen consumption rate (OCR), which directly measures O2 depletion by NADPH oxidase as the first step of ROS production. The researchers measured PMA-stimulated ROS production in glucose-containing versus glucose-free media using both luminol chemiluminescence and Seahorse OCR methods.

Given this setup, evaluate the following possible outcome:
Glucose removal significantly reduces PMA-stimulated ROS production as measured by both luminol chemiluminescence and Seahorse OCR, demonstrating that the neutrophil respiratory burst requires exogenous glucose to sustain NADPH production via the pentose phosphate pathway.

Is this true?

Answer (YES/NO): NO